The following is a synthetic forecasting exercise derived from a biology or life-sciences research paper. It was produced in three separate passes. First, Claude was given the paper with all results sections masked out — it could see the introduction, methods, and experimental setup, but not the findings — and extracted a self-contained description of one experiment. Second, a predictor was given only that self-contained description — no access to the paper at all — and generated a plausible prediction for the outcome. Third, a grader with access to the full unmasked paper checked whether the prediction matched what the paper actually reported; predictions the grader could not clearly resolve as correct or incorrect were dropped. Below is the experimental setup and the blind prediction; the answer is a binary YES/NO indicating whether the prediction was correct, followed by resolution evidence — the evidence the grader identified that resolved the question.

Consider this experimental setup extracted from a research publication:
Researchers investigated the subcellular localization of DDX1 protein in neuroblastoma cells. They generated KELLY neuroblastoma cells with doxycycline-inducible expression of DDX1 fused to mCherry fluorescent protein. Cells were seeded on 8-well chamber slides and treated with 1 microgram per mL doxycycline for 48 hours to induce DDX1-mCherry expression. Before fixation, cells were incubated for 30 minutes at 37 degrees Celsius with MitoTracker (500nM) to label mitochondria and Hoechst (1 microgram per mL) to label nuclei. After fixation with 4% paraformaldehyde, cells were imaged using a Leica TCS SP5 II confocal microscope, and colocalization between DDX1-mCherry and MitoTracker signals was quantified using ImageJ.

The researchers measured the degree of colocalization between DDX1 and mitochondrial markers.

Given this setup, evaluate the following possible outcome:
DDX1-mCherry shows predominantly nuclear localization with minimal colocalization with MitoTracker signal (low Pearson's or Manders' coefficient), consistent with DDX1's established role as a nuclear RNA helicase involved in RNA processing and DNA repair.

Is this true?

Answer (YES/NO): NO